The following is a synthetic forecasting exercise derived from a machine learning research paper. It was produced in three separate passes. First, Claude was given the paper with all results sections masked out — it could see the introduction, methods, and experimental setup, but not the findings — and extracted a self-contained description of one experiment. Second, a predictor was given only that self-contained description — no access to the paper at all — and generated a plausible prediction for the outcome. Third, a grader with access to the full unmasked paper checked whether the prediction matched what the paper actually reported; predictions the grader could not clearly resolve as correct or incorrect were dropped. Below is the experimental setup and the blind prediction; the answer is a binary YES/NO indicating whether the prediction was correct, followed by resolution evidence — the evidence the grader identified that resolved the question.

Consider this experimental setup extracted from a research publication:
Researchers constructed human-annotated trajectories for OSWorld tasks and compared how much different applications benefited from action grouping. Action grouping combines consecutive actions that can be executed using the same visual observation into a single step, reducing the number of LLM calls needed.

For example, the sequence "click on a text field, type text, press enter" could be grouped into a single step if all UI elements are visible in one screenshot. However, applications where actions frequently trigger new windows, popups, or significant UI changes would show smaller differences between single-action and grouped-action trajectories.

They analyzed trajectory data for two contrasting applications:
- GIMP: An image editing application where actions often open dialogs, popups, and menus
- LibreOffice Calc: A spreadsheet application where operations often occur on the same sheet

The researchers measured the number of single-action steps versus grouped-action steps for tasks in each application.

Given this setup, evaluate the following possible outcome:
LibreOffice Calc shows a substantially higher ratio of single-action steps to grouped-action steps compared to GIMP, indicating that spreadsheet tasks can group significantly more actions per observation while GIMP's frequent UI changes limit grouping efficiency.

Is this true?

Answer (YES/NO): YES